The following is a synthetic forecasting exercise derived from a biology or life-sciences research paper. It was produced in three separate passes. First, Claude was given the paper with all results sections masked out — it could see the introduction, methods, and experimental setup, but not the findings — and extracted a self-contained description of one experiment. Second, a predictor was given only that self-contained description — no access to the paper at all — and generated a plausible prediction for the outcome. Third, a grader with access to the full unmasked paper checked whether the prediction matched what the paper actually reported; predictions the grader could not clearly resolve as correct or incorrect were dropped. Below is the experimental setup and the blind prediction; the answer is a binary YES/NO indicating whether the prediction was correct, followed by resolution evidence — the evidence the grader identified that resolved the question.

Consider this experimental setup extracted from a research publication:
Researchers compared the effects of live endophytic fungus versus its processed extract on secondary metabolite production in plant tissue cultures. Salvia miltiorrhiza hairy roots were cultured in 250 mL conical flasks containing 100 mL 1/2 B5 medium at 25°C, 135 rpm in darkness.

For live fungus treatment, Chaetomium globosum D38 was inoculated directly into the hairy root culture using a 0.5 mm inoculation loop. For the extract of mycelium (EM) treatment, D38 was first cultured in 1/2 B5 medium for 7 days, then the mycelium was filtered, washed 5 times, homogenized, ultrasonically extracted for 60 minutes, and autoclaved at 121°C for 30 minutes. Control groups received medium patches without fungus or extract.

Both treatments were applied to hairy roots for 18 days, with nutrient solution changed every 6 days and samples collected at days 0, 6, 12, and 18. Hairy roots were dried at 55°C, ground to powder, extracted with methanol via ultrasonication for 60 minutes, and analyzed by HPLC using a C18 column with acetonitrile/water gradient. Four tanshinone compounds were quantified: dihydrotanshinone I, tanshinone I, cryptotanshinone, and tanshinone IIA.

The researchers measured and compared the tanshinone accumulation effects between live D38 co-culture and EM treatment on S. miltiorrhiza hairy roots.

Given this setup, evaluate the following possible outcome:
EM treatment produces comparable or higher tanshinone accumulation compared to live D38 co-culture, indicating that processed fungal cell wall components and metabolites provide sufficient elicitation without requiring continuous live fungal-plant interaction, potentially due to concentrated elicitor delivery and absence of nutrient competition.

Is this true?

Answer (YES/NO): YES